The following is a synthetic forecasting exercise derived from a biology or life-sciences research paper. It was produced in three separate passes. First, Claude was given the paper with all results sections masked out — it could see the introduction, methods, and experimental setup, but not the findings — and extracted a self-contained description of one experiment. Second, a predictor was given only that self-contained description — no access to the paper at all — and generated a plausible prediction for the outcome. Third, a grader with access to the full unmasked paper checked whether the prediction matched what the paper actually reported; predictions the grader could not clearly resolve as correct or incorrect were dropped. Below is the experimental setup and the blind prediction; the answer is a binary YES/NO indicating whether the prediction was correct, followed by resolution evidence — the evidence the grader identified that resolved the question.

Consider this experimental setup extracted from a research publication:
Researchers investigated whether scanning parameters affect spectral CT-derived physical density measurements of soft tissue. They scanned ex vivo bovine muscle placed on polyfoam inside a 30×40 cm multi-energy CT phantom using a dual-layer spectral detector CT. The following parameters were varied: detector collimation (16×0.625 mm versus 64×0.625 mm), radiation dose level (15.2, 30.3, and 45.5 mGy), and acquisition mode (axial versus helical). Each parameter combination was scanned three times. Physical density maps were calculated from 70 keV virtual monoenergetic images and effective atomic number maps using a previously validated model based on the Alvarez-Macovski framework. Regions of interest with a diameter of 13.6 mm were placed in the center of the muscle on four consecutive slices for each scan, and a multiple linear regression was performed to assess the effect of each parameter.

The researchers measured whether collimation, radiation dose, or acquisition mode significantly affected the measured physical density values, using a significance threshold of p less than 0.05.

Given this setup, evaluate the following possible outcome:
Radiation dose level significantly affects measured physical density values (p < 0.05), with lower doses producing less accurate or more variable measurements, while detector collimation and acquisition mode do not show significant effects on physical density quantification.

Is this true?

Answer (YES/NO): NO